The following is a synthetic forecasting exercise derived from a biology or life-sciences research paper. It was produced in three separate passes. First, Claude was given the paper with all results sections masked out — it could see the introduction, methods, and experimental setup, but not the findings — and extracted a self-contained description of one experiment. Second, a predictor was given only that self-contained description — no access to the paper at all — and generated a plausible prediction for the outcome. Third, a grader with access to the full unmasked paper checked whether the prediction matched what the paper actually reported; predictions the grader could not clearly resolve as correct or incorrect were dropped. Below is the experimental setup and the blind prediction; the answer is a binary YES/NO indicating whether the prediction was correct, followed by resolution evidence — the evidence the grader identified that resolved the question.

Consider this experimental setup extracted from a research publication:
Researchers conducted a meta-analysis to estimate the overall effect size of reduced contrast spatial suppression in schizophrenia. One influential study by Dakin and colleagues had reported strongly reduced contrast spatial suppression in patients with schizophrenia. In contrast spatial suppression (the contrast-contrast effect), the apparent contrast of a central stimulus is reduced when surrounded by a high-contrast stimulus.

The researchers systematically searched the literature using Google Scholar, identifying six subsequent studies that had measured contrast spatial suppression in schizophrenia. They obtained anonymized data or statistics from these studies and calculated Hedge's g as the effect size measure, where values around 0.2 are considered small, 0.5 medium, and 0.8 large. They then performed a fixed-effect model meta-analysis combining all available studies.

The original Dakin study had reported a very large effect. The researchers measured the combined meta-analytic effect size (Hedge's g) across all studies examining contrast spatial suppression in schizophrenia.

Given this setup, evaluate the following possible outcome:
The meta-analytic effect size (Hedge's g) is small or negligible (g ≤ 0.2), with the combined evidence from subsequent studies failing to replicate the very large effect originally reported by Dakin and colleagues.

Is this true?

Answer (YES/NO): NO